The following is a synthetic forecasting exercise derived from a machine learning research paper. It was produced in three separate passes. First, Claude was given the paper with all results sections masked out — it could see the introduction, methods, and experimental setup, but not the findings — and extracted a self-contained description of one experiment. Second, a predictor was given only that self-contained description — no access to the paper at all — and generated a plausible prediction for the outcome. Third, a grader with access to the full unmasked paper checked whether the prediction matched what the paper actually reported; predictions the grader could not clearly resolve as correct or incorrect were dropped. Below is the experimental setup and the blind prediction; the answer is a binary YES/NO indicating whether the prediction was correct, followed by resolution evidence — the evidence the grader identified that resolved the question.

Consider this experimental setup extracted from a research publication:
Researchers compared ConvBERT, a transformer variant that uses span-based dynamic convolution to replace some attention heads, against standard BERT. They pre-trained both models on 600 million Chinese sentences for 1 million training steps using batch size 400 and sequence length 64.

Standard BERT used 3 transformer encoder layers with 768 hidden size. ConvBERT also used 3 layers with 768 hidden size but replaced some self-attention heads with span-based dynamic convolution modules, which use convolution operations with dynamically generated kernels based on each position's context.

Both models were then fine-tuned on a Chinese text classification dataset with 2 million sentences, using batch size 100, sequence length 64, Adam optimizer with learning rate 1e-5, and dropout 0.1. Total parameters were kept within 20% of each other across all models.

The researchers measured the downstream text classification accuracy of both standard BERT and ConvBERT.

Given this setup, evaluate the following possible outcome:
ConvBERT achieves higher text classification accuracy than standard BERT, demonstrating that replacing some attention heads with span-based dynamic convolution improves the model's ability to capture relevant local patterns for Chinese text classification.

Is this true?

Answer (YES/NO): NO